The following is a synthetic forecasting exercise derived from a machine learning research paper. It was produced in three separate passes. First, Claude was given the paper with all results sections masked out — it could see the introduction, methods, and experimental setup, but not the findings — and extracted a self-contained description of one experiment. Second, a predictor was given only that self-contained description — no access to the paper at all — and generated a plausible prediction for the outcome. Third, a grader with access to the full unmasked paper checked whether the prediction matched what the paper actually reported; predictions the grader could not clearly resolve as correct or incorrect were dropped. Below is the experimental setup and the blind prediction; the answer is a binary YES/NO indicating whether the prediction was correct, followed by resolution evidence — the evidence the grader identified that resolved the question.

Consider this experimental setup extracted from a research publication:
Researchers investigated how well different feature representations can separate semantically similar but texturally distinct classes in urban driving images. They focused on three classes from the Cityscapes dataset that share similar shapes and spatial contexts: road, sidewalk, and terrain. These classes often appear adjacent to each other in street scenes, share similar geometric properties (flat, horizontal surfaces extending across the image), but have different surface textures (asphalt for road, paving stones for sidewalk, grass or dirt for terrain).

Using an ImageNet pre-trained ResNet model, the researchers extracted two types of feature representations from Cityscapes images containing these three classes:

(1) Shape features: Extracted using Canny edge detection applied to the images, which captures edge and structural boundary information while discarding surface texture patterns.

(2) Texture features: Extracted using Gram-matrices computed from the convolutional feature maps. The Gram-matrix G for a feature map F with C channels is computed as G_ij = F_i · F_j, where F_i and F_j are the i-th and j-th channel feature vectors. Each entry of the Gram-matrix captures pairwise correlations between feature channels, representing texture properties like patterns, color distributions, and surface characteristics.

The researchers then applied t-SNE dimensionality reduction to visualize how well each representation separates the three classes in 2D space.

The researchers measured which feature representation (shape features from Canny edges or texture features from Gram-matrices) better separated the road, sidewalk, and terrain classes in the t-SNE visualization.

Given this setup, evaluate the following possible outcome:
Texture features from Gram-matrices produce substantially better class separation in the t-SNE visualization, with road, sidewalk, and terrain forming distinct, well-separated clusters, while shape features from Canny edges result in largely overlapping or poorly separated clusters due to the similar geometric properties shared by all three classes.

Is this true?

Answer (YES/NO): YES